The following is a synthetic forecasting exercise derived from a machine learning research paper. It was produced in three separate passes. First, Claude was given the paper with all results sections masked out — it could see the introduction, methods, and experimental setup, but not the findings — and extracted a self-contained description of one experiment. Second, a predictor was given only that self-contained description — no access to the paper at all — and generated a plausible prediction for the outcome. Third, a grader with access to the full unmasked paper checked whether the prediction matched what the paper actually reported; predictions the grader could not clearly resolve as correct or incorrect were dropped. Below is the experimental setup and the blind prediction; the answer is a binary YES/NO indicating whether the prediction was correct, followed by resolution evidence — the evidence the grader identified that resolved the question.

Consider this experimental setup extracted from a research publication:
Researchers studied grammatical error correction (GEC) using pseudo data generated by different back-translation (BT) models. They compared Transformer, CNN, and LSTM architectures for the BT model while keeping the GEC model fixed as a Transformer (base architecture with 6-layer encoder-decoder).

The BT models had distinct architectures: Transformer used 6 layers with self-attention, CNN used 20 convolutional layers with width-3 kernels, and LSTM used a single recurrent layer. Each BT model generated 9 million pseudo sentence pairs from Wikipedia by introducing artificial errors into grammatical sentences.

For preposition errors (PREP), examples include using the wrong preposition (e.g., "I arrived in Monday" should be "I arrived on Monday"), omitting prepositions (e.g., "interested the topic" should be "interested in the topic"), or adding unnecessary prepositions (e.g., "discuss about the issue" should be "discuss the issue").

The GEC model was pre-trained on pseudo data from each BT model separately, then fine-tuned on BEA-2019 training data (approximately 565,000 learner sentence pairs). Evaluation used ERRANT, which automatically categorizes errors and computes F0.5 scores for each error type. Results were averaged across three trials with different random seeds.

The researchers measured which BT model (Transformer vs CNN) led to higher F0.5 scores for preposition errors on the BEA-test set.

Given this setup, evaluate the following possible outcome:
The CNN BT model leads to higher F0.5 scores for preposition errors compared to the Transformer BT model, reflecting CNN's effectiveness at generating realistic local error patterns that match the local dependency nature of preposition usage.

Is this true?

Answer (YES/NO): YES